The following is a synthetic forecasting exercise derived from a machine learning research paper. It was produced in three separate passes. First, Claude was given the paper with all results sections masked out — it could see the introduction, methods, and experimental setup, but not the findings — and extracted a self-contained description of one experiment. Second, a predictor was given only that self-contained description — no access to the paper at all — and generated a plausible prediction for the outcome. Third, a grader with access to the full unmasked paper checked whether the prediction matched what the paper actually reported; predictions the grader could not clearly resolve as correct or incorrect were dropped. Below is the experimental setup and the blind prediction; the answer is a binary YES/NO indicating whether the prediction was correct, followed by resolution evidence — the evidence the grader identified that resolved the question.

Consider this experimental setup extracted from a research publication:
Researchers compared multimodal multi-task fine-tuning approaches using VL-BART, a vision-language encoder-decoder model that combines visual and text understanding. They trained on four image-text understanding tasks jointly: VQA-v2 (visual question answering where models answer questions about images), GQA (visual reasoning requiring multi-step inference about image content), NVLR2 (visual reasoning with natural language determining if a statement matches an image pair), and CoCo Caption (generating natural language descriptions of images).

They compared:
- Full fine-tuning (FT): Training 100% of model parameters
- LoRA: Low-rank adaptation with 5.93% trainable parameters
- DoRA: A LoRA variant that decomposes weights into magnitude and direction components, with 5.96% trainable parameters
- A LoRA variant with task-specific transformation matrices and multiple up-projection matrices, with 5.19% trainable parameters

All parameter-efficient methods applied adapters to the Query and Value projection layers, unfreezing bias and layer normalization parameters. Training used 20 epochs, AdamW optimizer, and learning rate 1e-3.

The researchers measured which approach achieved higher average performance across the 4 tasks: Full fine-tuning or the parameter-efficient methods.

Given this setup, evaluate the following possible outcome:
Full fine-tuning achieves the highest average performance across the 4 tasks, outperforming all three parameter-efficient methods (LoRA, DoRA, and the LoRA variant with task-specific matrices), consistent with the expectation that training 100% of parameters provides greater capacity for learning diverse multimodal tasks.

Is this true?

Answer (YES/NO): NO